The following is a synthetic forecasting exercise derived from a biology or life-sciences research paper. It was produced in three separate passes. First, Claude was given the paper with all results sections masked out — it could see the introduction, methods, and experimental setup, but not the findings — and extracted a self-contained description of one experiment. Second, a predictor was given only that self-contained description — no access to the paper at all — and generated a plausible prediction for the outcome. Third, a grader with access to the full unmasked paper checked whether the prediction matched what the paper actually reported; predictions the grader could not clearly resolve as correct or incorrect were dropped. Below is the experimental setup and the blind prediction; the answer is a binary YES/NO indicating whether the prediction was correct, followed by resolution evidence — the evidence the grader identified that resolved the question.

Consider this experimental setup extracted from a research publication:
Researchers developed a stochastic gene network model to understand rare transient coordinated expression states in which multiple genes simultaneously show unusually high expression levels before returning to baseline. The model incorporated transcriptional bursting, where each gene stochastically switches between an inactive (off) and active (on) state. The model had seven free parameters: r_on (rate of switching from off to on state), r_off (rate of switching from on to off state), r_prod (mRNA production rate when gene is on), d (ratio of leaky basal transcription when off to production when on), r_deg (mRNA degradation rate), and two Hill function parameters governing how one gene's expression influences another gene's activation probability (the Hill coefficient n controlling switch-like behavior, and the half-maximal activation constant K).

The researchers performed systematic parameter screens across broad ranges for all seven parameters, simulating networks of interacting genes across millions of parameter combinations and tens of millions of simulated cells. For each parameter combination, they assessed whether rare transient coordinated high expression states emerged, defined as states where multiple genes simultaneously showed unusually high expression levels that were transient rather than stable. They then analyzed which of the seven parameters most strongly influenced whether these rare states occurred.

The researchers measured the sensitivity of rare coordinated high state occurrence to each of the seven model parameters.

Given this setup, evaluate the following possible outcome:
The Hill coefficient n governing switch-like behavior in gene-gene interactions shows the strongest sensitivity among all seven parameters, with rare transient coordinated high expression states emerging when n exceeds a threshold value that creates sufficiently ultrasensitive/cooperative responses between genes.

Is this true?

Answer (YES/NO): NO